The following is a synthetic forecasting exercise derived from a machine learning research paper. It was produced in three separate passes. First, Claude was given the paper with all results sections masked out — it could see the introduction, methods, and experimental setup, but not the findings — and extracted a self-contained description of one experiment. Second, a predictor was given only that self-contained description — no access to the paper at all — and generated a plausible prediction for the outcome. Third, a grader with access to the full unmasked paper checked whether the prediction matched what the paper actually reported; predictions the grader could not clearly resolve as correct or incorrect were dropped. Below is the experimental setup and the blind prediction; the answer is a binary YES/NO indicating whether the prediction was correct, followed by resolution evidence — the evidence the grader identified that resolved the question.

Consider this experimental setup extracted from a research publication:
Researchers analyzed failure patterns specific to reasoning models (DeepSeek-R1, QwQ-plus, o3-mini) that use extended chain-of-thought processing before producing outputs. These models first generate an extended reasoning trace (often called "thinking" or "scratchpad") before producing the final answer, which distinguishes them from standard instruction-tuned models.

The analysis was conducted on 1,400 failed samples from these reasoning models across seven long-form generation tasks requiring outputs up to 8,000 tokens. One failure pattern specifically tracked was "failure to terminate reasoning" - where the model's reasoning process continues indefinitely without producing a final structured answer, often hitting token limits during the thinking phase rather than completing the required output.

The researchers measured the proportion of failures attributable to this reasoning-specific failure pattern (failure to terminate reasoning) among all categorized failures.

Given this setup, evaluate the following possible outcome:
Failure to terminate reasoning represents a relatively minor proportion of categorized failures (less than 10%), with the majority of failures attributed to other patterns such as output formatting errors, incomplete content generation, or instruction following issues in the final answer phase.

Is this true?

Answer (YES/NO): NO